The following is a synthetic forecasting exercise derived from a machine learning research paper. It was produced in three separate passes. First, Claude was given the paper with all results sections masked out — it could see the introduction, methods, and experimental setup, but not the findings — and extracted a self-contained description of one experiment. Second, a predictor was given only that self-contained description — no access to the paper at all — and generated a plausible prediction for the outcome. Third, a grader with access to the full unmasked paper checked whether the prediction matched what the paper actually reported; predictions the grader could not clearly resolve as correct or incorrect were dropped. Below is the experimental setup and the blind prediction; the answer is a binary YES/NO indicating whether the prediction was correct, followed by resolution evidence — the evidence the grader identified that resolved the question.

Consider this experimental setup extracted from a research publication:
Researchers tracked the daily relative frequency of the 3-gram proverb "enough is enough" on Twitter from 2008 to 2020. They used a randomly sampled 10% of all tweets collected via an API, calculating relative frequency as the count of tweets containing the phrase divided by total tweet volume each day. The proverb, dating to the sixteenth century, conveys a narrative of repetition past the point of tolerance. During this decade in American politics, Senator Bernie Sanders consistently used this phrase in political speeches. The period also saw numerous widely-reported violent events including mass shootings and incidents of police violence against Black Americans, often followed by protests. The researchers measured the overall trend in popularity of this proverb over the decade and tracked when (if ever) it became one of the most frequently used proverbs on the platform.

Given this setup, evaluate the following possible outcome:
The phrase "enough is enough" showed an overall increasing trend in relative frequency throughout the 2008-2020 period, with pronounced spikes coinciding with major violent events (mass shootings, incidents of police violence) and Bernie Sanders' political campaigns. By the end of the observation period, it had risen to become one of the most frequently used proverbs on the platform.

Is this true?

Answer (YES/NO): YES